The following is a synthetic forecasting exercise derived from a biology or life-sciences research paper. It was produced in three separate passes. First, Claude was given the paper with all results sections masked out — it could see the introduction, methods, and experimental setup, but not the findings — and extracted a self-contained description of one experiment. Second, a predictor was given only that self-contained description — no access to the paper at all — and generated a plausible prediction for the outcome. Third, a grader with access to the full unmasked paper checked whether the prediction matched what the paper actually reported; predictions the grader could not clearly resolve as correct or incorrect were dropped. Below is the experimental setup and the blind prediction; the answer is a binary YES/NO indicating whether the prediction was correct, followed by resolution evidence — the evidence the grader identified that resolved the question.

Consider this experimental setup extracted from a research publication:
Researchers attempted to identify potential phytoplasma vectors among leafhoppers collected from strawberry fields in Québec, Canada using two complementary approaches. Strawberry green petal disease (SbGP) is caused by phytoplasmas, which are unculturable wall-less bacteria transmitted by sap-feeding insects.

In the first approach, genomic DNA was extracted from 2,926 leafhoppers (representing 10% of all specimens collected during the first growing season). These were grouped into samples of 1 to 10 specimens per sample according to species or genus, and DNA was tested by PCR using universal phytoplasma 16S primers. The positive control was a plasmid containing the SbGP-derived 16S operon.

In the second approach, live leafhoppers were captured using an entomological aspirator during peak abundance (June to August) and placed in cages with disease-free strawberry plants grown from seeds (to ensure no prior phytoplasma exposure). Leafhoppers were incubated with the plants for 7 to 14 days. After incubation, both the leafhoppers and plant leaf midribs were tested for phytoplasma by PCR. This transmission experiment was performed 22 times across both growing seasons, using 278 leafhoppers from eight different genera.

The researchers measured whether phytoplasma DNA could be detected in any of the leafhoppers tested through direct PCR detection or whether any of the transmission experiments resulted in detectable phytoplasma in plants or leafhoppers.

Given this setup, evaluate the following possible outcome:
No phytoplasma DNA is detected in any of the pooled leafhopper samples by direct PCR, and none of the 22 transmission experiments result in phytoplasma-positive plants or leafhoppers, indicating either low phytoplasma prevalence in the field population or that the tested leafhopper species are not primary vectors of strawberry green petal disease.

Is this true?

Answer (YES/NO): YES